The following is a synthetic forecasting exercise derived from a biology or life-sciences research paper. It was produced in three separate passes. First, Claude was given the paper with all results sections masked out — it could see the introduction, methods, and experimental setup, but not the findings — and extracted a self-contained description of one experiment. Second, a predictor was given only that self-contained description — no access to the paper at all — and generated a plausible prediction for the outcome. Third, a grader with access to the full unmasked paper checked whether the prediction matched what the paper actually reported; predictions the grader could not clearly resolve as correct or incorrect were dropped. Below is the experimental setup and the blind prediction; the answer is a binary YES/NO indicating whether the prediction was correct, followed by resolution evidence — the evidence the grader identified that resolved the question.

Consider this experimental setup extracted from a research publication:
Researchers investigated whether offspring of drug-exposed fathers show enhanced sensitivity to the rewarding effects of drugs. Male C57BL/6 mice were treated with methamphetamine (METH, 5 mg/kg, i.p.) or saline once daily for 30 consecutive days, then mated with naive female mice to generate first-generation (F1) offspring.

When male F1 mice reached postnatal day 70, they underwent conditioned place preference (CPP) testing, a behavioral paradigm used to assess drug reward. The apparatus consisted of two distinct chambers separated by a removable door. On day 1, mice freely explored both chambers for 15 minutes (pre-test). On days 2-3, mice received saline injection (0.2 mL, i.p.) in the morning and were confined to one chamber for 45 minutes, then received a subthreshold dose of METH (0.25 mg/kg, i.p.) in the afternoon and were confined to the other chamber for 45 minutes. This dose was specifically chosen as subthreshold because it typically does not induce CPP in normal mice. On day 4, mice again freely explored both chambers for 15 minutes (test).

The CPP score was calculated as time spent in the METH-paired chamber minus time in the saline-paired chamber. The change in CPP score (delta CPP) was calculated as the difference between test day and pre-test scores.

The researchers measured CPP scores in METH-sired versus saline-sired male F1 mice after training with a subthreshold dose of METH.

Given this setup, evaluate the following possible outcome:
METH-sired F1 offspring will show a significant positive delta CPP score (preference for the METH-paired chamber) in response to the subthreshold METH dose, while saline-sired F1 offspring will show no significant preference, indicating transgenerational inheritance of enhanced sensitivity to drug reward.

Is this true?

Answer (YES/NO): YES